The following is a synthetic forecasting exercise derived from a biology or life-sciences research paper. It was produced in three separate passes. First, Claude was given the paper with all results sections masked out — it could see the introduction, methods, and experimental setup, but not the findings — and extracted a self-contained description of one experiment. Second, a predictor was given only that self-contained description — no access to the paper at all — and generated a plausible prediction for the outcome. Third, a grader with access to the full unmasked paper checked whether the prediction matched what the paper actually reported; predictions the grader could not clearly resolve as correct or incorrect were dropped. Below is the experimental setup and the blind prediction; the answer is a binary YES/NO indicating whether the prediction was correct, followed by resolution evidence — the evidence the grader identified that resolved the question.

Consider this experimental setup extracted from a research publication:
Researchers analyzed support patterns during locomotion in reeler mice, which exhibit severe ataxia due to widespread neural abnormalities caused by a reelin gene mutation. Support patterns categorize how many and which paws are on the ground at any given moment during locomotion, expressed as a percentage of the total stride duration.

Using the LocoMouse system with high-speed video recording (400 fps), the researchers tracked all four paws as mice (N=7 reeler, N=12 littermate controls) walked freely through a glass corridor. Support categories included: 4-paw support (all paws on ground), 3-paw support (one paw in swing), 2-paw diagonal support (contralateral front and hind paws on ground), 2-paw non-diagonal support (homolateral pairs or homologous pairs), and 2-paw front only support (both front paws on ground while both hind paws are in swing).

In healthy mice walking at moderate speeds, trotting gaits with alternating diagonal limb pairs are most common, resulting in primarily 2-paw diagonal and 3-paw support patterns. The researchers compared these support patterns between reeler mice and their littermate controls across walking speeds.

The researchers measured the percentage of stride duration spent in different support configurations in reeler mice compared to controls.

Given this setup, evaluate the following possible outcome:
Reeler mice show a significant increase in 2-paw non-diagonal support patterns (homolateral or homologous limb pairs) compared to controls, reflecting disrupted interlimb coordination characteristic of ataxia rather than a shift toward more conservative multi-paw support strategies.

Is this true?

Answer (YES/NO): YES